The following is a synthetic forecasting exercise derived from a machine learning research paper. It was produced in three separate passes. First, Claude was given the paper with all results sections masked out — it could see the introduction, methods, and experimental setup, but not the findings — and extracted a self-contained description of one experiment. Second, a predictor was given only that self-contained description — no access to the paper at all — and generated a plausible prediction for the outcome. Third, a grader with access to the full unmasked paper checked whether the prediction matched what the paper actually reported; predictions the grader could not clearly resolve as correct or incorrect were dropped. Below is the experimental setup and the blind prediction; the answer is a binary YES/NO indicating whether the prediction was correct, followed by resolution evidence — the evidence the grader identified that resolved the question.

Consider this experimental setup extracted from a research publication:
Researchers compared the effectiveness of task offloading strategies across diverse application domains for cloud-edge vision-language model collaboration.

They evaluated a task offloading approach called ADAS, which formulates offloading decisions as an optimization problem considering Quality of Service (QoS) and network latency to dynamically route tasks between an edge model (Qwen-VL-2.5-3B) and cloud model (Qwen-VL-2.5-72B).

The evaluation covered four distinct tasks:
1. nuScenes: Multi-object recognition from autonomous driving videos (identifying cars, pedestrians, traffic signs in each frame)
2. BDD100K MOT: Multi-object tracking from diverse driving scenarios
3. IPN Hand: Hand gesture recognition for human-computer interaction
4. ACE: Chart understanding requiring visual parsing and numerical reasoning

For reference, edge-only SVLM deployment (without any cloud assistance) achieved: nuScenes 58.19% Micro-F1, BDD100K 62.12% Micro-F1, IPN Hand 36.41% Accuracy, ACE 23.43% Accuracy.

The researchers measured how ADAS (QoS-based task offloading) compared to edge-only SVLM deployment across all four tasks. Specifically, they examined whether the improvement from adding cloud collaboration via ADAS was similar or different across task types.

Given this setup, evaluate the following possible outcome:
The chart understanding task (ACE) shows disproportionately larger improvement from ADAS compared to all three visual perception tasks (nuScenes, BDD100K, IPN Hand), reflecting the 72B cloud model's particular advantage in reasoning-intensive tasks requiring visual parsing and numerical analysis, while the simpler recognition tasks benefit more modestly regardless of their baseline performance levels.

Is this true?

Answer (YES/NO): NO